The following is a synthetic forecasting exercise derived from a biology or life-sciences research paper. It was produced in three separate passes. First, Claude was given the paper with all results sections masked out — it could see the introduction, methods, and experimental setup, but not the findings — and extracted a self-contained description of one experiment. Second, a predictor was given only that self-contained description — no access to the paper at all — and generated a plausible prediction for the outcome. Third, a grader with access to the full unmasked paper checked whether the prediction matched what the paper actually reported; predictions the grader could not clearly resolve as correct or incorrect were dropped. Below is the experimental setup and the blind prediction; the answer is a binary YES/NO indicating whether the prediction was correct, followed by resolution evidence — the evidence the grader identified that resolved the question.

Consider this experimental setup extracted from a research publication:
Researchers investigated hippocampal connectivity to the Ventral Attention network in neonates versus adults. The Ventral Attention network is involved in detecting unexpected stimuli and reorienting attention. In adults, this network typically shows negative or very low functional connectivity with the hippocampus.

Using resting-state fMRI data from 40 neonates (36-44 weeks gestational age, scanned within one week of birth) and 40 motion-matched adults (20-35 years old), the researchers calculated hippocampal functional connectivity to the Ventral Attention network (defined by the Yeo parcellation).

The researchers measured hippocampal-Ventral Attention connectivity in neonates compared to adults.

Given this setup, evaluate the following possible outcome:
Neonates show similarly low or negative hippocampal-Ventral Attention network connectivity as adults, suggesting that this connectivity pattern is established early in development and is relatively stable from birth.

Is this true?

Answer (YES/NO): NO